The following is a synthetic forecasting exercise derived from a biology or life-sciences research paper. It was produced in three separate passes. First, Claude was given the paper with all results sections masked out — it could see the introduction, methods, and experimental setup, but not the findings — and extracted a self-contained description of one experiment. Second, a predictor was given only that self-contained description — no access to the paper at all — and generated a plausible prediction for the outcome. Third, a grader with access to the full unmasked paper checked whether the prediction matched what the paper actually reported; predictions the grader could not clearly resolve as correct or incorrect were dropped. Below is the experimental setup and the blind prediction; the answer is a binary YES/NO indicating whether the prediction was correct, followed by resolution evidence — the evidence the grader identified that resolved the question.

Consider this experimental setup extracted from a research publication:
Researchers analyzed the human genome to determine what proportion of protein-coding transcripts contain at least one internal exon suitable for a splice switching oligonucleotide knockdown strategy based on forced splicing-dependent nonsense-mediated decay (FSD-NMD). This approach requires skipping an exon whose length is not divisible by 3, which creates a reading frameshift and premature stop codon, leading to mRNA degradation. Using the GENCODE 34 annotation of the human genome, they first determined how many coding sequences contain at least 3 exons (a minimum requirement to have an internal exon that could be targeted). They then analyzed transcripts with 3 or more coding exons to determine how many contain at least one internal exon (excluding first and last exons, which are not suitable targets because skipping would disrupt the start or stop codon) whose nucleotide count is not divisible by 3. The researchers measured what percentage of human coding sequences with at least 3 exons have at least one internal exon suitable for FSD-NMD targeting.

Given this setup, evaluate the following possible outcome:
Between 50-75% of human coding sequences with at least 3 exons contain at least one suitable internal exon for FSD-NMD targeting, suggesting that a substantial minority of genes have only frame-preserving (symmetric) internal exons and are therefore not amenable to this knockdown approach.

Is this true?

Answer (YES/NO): NO